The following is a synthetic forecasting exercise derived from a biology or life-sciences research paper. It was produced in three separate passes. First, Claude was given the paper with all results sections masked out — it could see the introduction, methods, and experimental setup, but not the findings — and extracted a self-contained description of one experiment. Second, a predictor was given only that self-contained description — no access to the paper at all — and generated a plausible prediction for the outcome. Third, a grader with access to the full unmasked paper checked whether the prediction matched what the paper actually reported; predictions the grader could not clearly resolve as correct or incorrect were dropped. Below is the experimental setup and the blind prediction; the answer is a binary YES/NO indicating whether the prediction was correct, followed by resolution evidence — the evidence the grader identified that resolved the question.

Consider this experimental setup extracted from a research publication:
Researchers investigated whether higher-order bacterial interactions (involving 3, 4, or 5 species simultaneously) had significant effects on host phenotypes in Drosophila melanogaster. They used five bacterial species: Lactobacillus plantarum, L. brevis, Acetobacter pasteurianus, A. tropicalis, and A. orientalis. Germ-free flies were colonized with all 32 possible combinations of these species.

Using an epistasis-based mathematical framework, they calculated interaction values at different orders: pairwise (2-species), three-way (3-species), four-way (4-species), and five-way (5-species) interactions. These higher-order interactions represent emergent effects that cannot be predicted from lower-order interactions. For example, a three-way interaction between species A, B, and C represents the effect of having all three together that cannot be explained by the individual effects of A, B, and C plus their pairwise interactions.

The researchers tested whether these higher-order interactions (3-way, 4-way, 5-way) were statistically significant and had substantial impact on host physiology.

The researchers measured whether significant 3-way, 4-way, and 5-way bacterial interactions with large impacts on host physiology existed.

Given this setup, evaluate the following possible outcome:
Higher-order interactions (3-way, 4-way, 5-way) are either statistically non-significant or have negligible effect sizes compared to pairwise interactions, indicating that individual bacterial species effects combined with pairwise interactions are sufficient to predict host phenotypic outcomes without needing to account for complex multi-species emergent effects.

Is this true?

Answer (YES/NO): NO